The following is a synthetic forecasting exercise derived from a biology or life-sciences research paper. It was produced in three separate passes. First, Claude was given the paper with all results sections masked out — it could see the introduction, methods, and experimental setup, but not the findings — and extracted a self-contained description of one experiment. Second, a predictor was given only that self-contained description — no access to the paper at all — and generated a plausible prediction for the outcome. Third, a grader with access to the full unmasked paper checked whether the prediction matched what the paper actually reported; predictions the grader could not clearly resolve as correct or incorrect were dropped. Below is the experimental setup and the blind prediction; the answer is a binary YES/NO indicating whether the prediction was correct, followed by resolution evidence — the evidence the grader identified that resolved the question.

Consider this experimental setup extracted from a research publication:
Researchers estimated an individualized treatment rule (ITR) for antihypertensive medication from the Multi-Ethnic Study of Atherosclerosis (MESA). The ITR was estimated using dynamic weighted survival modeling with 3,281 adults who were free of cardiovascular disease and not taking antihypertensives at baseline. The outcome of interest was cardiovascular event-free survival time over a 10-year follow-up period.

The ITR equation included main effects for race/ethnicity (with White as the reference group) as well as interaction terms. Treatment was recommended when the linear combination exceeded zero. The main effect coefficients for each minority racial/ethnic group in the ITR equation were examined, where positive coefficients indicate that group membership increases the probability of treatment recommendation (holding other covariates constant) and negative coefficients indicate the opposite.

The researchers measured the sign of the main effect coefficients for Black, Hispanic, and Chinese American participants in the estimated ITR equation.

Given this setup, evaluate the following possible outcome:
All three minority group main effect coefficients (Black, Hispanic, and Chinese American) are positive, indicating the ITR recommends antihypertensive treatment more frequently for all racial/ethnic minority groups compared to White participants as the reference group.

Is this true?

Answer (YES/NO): YES